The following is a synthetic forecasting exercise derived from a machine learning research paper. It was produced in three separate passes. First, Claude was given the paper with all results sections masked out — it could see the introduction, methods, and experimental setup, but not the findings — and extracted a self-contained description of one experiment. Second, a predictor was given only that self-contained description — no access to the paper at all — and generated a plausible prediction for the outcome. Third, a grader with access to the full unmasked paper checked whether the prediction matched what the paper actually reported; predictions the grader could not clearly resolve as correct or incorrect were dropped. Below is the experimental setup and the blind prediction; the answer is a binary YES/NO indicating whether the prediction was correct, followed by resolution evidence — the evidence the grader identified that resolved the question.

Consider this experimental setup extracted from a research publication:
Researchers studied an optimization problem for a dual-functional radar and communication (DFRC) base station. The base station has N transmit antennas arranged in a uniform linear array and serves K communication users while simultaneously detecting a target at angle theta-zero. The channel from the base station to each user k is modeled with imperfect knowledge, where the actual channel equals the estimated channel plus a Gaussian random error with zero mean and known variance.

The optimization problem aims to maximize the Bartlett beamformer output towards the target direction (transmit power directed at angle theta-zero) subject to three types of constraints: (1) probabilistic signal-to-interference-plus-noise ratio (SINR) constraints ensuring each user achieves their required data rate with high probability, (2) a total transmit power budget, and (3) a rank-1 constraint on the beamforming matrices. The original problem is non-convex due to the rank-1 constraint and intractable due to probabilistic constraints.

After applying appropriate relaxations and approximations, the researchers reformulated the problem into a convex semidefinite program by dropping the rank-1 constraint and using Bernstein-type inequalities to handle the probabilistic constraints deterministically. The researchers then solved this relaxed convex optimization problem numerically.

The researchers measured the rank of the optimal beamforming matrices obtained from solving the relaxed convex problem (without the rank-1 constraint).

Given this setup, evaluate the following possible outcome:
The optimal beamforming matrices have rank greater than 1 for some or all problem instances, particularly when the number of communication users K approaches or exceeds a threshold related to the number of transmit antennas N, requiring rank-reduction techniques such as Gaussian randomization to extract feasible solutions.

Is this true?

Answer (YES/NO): NO